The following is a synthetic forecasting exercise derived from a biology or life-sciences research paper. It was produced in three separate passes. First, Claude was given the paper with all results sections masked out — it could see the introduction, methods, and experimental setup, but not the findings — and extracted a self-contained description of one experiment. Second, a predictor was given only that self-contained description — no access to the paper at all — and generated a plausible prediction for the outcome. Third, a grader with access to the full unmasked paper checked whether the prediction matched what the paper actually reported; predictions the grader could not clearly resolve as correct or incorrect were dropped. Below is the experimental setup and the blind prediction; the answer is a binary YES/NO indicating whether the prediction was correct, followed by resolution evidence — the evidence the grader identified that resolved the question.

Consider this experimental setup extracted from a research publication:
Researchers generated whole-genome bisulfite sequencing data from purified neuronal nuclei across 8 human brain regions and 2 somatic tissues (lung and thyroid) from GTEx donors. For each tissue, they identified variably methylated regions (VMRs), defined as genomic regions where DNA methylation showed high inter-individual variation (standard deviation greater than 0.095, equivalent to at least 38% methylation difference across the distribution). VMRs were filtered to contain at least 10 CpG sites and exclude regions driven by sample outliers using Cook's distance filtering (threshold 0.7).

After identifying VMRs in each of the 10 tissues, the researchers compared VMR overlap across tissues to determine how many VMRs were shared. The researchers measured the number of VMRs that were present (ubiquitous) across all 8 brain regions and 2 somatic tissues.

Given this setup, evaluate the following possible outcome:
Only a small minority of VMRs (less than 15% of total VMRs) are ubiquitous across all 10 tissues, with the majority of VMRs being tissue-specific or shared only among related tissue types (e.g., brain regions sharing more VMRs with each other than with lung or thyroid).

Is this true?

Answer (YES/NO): YES